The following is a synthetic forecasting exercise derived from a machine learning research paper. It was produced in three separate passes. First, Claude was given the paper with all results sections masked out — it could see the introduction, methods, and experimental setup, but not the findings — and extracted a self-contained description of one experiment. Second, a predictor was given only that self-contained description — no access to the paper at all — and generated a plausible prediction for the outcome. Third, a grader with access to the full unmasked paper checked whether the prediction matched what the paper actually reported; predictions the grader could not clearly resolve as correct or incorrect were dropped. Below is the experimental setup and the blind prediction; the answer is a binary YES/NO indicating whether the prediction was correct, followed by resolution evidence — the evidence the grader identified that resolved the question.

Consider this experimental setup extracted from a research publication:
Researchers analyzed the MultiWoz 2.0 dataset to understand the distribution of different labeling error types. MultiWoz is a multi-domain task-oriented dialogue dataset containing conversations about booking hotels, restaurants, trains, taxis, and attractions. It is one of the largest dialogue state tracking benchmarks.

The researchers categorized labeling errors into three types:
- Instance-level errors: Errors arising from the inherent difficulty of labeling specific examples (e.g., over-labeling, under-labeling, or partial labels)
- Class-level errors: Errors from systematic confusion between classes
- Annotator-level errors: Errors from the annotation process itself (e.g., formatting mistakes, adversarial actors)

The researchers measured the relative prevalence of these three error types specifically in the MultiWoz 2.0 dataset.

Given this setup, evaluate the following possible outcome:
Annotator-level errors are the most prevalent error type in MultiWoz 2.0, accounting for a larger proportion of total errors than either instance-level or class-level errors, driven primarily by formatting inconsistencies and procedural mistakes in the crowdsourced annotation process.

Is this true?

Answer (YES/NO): NO